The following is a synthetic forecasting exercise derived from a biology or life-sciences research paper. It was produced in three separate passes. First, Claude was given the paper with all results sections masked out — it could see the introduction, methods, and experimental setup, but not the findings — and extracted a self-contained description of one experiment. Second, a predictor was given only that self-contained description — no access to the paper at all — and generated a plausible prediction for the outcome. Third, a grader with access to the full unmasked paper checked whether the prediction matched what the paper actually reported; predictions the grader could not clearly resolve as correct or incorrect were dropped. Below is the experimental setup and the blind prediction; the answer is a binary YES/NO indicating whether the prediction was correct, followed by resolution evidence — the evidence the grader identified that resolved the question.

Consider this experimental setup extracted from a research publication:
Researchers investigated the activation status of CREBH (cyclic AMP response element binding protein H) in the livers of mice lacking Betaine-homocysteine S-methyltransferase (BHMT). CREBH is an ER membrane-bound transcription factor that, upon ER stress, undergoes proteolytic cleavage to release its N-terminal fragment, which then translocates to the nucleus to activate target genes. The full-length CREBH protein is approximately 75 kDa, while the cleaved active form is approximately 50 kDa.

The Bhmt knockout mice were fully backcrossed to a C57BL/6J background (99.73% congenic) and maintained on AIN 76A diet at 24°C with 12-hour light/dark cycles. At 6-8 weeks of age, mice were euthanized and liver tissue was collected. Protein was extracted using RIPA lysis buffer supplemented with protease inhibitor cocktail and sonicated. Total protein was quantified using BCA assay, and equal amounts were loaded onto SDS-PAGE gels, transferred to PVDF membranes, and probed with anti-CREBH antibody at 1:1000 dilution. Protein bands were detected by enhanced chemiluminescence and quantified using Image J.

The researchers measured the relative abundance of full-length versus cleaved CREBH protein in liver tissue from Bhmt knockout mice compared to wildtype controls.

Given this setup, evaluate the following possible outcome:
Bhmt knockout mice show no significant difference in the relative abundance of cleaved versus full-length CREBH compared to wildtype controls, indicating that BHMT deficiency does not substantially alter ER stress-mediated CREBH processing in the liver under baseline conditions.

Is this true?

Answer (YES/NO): NO